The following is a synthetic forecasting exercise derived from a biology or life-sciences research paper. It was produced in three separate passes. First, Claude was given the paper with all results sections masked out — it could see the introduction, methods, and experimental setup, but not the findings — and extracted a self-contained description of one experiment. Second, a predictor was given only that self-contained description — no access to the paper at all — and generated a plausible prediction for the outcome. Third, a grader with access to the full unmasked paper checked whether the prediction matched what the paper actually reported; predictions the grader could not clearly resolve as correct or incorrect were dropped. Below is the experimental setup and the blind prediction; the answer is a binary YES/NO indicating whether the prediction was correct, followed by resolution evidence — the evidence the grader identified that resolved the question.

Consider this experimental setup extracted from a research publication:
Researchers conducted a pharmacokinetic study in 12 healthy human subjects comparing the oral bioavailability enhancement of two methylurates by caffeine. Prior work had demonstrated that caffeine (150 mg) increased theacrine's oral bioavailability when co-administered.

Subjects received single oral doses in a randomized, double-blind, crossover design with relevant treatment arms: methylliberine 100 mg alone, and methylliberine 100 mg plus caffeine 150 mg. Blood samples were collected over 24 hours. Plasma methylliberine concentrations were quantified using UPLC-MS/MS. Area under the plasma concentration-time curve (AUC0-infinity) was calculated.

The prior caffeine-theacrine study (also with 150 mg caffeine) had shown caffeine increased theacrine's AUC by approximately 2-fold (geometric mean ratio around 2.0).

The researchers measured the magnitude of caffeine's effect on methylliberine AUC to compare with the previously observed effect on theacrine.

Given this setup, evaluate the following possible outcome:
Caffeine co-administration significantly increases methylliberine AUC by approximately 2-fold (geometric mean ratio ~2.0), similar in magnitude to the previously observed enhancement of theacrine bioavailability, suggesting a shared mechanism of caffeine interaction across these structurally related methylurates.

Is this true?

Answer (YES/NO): NO